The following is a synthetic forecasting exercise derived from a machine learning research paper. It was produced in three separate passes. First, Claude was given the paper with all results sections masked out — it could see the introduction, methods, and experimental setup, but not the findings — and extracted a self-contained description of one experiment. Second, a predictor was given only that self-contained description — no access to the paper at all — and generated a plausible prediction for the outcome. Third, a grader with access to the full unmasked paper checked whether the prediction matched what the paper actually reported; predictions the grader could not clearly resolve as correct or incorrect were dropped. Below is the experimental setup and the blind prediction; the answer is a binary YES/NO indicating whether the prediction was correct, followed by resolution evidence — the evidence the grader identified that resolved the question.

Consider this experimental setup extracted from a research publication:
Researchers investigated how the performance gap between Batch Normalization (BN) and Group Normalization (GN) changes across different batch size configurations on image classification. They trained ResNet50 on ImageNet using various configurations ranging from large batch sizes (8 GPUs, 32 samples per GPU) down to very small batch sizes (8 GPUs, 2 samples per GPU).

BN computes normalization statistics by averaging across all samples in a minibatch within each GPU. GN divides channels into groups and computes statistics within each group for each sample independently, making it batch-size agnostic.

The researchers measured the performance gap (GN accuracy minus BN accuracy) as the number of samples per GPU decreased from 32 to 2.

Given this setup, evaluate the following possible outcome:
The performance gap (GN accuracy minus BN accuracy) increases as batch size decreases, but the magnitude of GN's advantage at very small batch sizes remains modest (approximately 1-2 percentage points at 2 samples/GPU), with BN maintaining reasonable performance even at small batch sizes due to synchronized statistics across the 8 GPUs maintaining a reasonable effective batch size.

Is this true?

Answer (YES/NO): NO